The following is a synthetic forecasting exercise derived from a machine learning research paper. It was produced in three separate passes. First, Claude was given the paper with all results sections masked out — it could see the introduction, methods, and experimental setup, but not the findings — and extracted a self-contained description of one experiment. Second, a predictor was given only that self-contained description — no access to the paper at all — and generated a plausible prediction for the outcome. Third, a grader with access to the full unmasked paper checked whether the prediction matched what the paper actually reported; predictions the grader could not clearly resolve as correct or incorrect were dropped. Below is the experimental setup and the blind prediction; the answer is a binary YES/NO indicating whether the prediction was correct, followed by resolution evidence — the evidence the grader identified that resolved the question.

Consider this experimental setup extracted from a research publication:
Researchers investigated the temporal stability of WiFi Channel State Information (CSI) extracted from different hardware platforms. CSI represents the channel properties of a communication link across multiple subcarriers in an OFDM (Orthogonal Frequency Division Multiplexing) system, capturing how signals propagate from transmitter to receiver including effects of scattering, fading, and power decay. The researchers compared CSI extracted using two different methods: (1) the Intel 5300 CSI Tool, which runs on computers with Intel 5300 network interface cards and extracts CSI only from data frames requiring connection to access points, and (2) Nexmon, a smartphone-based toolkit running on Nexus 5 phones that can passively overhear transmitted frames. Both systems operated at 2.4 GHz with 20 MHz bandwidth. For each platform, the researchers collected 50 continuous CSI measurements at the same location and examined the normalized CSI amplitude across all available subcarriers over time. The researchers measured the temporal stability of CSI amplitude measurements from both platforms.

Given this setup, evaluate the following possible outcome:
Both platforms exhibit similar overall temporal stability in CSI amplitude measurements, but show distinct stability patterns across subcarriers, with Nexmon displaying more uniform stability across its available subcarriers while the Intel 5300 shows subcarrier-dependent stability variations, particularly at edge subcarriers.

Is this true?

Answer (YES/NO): NO